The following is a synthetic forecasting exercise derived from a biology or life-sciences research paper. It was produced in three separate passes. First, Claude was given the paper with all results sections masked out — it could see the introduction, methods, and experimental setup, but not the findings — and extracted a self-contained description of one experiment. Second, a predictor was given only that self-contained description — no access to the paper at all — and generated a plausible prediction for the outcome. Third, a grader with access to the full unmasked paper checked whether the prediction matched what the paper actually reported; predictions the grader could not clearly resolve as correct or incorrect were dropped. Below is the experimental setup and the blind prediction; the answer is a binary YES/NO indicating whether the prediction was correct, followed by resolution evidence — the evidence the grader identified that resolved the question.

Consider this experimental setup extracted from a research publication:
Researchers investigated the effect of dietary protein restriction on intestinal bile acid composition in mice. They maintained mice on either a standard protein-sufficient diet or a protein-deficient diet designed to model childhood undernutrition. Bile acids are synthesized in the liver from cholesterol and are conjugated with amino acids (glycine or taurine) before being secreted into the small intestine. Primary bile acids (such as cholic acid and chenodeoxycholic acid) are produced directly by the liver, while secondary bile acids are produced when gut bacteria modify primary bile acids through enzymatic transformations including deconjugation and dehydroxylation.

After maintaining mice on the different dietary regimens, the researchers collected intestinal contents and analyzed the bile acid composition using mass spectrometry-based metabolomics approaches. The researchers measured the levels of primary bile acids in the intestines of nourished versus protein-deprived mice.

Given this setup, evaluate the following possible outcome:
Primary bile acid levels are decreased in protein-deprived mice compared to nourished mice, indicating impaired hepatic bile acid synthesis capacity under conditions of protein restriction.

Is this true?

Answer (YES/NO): NO